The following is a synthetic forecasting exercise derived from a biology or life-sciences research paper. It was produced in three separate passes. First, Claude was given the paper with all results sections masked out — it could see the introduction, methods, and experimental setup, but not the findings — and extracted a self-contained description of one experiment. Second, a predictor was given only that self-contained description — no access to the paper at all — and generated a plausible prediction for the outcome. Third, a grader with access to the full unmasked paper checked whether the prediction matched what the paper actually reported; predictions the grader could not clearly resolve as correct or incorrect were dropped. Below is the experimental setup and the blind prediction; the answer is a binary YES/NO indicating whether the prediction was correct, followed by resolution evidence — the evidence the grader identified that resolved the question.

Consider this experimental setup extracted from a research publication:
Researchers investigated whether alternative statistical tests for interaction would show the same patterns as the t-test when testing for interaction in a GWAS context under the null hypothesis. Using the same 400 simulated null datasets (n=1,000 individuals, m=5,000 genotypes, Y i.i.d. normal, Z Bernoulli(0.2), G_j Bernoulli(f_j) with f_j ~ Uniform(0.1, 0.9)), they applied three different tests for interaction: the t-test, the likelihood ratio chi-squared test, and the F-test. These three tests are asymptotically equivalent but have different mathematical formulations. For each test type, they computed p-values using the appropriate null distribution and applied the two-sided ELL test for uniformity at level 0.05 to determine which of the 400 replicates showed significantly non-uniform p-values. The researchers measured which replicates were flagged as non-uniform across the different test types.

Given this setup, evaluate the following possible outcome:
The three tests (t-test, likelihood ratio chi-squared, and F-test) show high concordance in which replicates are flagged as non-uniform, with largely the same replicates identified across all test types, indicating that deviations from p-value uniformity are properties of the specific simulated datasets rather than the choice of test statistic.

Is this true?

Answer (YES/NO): YES